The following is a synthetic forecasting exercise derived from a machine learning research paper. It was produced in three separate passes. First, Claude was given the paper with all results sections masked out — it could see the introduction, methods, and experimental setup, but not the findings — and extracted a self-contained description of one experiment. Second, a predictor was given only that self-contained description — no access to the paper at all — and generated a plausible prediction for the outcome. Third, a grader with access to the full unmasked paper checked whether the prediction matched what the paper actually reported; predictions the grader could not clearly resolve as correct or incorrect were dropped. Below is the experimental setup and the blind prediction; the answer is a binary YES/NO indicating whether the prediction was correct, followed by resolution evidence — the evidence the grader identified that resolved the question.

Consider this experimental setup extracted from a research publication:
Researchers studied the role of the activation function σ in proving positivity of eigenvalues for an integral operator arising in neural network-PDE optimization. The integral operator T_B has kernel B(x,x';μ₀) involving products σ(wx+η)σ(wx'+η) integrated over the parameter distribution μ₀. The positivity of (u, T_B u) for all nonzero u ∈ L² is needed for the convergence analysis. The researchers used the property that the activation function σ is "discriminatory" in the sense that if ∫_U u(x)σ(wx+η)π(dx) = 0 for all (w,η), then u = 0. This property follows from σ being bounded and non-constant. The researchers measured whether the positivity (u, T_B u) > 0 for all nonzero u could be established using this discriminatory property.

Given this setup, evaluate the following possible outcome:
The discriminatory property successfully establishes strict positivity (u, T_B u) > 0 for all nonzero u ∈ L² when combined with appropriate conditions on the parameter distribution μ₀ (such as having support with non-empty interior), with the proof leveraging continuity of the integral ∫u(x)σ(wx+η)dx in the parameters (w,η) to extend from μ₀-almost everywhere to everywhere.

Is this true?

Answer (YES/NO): YES